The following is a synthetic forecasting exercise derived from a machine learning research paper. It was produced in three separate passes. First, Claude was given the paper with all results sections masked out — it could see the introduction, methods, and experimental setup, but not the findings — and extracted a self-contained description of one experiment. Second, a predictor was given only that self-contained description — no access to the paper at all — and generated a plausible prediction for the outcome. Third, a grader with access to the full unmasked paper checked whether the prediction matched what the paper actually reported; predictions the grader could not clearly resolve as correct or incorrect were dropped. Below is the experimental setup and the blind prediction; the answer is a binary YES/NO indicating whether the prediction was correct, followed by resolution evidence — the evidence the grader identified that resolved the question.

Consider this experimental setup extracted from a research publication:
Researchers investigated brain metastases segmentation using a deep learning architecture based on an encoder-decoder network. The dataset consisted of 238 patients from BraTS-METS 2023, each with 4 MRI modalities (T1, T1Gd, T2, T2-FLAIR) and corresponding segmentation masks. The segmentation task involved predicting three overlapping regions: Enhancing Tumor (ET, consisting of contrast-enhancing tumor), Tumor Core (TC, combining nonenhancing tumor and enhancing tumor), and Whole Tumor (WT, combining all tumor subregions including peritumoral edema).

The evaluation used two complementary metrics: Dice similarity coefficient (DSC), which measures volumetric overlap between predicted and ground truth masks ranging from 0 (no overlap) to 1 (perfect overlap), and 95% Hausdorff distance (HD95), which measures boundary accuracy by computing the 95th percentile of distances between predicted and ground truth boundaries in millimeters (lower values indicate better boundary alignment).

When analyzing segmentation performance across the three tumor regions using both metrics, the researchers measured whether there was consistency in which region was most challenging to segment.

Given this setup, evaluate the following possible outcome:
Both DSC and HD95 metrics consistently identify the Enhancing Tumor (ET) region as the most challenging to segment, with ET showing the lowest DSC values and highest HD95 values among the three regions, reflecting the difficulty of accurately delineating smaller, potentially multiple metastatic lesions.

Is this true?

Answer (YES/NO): NO